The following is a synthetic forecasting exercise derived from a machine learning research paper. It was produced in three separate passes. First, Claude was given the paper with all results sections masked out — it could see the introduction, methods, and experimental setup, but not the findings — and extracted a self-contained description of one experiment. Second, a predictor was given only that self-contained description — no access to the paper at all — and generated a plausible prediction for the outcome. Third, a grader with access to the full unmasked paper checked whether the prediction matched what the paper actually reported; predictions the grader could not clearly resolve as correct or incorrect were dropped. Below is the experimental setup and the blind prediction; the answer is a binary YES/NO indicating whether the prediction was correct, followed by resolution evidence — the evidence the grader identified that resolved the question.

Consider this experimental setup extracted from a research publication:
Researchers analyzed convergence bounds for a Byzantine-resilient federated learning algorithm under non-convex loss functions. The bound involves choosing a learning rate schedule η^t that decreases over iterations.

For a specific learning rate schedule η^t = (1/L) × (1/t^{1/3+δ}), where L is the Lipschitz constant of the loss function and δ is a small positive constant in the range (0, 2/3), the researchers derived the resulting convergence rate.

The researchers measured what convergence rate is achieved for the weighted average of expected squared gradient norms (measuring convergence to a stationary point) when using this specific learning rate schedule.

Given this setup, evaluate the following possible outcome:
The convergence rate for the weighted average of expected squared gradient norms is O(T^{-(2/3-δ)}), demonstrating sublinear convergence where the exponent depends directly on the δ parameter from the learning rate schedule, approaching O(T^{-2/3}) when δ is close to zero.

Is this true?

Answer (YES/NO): YES